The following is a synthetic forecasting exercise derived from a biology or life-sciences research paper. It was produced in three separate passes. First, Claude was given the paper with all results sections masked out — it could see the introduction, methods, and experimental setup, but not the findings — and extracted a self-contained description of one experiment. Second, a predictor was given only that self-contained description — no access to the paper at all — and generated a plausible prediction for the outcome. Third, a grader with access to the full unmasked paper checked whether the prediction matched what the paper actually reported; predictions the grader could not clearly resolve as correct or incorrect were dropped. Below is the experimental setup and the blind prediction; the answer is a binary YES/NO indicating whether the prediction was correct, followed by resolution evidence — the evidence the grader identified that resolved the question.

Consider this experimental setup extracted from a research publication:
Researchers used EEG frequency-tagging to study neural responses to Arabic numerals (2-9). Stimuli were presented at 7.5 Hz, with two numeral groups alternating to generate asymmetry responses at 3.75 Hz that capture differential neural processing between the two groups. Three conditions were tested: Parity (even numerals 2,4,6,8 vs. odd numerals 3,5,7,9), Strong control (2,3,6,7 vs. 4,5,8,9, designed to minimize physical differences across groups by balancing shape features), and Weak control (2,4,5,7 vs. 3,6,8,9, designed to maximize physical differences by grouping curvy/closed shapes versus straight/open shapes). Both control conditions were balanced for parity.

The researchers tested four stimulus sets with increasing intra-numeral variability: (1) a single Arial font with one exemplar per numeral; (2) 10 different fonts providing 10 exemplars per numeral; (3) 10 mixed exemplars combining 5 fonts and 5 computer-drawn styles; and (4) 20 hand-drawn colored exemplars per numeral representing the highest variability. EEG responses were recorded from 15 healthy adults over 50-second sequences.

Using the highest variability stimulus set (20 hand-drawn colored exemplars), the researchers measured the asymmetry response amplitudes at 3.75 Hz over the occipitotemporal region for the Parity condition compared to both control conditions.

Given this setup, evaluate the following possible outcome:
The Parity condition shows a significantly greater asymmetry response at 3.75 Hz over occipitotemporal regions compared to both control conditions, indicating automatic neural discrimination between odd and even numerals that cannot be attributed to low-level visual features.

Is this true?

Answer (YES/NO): YES